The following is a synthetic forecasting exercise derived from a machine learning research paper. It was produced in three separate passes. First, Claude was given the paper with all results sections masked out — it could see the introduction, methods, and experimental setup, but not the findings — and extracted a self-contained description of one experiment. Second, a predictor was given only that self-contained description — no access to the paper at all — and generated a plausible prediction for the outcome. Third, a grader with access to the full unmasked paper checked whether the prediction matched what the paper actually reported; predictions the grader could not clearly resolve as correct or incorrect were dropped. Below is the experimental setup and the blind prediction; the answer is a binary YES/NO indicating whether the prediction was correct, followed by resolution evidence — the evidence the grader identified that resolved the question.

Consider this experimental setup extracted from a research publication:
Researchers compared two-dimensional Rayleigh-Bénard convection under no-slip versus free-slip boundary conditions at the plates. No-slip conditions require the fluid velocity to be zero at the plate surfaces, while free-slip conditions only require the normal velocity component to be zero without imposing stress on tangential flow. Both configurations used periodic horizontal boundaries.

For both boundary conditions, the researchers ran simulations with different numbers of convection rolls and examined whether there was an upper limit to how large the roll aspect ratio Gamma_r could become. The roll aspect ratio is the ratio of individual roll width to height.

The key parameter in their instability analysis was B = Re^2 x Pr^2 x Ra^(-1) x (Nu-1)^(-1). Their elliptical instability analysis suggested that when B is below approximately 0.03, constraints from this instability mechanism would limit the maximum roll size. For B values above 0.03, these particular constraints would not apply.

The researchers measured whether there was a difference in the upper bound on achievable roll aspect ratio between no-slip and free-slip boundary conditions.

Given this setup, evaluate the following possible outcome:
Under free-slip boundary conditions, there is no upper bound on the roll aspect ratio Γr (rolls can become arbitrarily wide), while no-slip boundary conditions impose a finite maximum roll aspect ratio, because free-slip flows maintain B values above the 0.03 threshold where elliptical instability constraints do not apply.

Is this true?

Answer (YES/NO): YES